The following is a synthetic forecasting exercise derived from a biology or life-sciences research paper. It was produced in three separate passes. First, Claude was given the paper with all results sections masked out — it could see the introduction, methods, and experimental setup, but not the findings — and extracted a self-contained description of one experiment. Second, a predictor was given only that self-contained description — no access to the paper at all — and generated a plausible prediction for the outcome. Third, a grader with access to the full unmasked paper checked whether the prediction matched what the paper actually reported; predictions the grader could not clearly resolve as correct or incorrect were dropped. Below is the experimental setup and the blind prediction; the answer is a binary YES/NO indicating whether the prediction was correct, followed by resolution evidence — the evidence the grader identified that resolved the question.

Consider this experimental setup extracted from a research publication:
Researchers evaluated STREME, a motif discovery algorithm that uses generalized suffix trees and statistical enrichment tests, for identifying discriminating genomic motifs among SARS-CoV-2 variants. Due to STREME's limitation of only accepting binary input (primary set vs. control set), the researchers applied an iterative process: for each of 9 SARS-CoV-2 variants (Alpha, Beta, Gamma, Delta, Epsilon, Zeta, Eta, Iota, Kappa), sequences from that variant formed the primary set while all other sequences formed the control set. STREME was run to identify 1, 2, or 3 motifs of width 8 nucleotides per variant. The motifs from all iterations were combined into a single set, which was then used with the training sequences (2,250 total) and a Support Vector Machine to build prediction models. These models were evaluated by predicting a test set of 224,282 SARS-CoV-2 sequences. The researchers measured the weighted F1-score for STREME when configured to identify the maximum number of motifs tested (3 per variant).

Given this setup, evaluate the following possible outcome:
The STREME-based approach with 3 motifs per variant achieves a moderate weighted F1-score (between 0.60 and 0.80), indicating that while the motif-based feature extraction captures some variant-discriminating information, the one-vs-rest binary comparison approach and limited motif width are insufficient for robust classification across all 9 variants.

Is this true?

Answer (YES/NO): NO